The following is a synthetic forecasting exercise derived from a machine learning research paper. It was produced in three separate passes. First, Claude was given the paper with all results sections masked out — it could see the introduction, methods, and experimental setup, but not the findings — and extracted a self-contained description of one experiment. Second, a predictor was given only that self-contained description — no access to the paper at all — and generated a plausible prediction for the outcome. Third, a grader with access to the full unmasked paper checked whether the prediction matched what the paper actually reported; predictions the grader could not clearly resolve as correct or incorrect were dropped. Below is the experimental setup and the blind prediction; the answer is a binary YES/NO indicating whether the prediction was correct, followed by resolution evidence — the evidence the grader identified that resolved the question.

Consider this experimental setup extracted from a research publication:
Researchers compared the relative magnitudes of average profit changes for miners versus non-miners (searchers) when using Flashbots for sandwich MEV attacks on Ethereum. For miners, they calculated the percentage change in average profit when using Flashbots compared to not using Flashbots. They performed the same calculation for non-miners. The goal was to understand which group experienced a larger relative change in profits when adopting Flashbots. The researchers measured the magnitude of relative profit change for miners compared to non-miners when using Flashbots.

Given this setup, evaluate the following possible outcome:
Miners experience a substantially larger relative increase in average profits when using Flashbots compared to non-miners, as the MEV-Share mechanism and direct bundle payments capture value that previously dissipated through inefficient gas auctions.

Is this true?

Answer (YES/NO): YES